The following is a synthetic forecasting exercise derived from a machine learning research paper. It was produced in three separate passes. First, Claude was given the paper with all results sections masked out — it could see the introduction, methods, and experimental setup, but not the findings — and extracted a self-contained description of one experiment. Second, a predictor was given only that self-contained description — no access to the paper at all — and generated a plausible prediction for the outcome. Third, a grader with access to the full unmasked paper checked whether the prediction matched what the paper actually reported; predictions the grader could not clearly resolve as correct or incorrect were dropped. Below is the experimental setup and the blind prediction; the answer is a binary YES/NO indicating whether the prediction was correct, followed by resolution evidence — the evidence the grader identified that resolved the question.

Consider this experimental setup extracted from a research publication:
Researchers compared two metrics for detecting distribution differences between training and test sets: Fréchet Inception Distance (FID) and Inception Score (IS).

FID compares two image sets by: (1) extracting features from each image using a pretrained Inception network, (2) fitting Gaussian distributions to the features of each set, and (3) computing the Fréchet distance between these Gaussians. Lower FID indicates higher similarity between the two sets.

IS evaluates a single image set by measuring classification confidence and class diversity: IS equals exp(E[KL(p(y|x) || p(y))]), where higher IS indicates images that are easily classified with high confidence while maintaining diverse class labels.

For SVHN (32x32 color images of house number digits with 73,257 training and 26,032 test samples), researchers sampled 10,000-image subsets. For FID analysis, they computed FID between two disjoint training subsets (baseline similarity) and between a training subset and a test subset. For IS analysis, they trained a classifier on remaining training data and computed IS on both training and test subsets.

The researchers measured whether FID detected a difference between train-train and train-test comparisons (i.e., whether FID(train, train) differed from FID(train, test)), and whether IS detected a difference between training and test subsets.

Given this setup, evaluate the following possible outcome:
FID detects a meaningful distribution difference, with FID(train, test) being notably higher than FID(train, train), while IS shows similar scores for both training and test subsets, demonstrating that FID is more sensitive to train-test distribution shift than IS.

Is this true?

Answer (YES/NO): YES